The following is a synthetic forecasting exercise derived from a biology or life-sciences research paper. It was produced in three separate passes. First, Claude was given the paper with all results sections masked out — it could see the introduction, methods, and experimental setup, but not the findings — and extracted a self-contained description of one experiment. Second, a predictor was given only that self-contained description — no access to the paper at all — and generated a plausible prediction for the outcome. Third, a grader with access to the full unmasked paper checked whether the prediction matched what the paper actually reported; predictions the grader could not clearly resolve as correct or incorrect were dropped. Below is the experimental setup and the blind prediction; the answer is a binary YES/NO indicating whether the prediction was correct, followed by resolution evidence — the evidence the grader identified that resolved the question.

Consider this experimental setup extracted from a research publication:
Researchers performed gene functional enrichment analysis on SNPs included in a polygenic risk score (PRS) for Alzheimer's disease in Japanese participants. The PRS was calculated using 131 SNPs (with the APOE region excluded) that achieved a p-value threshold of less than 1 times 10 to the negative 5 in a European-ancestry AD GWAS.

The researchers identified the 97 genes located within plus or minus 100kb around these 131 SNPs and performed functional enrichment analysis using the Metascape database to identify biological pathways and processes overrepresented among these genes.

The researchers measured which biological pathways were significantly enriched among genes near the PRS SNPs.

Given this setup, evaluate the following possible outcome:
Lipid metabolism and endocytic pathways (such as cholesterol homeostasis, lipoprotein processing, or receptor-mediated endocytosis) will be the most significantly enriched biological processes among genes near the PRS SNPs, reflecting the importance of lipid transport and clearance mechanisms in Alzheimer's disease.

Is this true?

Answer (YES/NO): NO